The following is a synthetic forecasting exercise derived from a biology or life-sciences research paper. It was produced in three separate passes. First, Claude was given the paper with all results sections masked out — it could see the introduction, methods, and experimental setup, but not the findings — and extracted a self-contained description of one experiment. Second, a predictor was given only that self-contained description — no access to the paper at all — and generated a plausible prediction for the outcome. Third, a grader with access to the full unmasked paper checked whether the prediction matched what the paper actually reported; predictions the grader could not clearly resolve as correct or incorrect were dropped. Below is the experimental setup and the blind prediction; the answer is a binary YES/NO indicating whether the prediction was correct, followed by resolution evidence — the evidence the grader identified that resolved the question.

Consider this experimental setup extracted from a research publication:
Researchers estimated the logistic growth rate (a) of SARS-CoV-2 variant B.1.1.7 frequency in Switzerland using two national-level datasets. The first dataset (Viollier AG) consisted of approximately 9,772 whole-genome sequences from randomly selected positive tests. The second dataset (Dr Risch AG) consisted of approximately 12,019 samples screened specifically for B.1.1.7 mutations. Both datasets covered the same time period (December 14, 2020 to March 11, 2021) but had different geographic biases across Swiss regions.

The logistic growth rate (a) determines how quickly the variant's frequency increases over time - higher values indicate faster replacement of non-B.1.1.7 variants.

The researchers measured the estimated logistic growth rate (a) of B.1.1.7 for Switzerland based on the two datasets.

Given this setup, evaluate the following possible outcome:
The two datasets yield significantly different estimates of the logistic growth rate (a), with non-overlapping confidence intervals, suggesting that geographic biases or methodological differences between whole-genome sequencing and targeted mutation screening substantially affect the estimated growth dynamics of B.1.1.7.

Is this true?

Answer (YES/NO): NO